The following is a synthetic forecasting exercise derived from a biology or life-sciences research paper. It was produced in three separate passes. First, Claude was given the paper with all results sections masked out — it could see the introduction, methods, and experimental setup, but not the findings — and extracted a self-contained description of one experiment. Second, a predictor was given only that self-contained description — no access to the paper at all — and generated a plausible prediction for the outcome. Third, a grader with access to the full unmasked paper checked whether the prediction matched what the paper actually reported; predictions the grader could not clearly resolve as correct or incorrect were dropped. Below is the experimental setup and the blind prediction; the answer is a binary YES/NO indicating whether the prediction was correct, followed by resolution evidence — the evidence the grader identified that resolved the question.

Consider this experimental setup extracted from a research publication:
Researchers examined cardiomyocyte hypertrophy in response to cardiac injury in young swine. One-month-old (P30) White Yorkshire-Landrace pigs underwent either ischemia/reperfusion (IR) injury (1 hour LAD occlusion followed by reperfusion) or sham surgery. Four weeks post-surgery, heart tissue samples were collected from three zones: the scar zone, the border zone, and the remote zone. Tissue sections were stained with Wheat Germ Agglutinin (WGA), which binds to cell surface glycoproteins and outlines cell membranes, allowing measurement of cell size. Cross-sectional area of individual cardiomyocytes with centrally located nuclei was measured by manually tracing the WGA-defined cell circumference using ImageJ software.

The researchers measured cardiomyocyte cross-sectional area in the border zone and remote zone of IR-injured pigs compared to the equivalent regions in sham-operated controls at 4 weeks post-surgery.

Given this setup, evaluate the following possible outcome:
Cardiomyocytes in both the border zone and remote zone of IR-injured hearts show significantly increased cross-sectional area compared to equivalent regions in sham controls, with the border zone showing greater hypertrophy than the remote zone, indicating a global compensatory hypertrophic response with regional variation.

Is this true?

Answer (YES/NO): NO